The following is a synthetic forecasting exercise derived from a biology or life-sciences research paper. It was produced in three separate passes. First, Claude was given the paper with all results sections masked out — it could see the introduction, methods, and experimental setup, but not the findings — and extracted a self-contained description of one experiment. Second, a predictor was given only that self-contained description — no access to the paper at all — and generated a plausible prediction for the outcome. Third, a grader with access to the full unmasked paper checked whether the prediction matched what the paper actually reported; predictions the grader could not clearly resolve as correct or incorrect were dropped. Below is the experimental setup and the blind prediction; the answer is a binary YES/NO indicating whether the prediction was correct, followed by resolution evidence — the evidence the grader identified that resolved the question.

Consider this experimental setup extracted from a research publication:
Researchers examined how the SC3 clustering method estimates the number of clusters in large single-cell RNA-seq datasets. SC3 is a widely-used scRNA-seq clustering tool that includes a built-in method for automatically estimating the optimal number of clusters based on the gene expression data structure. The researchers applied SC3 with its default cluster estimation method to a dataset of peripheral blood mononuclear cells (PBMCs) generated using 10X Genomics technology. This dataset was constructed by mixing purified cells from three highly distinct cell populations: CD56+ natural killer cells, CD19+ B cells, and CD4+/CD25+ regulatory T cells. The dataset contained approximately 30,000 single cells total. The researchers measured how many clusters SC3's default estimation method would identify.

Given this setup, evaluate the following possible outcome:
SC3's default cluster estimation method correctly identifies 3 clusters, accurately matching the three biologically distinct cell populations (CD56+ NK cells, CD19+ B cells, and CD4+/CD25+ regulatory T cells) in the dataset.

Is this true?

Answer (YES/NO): NO